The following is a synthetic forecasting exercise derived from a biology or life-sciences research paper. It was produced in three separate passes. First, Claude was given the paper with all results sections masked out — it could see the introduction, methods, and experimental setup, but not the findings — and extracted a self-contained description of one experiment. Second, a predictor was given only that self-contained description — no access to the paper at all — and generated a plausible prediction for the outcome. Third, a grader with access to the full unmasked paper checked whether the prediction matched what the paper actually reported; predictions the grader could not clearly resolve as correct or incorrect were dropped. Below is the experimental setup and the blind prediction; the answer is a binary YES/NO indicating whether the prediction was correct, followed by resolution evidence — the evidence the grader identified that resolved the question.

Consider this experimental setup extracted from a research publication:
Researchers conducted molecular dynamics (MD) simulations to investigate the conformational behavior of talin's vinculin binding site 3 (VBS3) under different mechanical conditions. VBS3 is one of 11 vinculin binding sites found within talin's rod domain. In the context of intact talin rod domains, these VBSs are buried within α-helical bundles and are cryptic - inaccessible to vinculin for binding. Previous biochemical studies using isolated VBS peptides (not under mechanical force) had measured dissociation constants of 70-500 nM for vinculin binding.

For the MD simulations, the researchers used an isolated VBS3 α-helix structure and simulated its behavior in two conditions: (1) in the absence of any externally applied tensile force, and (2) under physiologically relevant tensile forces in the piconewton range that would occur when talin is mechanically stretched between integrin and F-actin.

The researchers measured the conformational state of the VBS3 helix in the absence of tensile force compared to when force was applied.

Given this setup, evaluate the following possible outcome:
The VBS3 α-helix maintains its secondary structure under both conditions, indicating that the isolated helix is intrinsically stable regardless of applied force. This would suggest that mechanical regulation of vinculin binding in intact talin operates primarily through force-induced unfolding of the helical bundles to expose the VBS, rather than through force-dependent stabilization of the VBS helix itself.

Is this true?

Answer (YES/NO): NO